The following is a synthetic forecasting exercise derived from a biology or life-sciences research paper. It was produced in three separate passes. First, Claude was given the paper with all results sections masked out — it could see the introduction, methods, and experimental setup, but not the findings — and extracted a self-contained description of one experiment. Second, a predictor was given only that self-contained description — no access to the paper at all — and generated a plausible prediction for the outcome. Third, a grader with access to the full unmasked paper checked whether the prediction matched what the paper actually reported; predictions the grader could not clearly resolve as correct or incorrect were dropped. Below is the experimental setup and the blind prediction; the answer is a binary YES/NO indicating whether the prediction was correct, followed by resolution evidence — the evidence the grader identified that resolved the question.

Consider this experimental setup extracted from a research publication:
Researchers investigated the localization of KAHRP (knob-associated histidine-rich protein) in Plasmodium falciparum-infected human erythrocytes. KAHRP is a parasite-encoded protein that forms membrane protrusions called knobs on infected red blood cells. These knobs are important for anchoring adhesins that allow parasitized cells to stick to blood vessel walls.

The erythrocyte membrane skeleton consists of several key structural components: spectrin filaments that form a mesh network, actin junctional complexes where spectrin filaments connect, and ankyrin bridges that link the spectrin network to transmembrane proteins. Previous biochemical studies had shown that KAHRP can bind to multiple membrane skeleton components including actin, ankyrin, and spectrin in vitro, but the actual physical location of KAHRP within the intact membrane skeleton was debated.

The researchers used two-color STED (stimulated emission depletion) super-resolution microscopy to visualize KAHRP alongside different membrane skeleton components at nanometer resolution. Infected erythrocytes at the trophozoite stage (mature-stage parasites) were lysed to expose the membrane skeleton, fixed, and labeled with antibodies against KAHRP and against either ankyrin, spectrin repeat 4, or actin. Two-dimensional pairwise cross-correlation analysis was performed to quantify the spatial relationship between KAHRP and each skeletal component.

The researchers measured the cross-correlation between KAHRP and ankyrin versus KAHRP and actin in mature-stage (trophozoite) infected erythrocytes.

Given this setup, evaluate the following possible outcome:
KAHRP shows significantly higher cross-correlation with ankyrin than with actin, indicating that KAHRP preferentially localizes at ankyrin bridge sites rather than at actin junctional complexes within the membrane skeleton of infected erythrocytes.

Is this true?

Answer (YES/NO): NO